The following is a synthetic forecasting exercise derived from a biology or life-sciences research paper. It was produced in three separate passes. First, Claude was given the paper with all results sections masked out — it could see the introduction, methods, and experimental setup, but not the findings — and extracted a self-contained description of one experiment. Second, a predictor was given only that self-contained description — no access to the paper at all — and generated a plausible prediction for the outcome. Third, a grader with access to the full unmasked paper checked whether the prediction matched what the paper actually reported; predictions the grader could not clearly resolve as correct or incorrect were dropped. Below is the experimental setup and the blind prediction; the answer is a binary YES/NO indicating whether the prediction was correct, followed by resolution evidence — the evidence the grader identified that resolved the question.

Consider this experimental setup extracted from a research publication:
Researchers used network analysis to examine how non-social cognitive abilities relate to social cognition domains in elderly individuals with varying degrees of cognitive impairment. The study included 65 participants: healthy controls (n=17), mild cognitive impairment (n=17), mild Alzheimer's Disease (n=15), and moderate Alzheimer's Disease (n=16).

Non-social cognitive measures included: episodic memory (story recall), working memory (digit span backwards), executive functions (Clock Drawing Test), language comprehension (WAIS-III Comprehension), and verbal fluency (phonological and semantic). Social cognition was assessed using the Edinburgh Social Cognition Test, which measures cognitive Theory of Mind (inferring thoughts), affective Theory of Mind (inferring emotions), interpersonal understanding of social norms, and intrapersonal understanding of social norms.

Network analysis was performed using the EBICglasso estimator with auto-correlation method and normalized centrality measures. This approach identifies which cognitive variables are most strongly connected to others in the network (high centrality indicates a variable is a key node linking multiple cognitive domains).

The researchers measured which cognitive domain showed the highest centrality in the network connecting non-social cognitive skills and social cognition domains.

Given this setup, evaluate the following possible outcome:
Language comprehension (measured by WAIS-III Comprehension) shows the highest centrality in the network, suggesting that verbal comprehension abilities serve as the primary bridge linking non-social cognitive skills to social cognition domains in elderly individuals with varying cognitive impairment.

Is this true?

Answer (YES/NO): NO